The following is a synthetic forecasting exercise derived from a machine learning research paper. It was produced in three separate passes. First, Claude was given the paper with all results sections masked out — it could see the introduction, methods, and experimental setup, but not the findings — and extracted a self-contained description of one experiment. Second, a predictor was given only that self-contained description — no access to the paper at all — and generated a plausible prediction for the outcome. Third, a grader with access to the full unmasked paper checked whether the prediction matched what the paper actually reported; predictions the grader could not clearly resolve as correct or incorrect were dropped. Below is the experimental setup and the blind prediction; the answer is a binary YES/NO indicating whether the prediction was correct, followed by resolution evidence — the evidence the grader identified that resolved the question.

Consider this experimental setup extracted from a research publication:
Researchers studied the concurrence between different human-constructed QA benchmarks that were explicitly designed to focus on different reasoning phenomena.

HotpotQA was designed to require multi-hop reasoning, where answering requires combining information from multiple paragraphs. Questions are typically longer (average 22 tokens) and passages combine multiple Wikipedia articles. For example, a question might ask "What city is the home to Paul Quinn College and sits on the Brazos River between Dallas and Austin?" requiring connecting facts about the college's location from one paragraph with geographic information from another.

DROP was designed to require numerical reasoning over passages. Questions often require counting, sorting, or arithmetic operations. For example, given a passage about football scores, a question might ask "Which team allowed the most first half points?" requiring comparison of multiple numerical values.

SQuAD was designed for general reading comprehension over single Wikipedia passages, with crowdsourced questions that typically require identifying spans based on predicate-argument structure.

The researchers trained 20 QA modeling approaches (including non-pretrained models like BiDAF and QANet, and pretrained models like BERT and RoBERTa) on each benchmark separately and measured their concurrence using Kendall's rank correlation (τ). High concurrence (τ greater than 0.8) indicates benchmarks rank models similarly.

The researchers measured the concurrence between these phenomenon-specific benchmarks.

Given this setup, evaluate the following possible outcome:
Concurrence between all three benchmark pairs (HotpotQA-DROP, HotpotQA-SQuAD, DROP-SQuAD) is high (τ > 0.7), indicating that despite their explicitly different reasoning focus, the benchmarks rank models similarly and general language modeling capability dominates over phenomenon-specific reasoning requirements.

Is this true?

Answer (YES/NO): YES